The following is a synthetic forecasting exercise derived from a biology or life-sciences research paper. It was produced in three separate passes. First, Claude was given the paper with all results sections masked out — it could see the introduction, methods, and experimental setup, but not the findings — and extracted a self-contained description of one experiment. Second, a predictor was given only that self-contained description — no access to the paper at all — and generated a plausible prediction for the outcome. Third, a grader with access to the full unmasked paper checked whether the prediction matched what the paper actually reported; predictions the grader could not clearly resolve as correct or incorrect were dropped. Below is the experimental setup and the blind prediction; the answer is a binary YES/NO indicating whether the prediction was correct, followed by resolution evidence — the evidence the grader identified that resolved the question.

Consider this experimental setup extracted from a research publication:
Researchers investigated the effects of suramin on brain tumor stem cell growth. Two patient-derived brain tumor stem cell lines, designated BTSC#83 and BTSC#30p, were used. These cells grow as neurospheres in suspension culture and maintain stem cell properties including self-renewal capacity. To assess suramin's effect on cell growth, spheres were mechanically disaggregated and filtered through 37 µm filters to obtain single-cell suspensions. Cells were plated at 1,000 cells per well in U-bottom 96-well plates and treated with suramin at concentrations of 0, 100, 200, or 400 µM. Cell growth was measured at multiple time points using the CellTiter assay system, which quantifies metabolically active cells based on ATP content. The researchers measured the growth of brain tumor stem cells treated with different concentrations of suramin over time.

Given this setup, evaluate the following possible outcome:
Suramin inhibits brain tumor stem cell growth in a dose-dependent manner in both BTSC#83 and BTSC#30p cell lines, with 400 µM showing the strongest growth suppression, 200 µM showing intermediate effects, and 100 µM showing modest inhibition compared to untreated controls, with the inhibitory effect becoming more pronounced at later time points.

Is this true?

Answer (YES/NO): NO